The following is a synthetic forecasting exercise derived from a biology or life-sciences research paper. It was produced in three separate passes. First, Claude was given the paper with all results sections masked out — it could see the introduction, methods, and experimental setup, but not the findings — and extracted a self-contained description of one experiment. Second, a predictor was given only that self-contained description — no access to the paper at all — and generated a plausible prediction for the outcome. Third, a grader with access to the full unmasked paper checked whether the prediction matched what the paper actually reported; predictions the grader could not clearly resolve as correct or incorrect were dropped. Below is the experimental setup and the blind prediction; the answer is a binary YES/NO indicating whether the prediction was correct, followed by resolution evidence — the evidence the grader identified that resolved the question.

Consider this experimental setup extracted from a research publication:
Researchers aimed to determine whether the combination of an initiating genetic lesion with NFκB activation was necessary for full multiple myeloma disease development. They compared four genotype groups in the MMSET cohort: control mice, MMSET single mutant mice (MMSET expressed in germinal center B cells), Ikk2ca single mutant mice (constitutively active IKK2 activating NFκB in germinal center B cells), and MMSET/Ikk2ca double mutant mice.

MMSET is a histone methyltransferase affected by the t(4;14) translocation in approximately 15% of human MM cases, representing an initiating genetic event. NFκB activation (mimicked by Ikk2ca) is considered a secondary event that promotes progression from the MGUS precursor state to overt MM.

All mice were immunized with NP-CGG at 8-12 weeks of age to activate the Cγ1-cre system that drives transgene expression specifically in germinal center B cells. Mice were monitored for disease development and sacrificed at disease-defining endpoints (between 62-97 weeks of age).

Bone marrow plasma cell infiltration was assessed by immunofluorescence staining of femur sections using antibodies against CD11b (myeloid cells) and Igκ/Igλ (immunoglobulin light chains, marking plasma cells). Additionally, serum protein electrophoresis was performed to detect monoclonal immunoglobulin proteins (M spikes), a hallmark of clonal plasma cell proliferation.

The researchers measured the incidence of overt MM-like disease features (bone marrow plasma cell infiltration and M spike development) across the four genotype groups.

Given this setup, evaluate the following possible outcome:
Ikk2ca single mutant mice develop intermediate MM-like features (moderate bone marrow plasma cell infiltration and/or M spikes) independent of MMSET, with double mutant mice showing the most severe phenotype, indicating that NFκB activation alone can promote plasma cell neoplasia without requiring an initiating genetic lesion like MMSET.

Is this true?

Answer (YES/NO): NO